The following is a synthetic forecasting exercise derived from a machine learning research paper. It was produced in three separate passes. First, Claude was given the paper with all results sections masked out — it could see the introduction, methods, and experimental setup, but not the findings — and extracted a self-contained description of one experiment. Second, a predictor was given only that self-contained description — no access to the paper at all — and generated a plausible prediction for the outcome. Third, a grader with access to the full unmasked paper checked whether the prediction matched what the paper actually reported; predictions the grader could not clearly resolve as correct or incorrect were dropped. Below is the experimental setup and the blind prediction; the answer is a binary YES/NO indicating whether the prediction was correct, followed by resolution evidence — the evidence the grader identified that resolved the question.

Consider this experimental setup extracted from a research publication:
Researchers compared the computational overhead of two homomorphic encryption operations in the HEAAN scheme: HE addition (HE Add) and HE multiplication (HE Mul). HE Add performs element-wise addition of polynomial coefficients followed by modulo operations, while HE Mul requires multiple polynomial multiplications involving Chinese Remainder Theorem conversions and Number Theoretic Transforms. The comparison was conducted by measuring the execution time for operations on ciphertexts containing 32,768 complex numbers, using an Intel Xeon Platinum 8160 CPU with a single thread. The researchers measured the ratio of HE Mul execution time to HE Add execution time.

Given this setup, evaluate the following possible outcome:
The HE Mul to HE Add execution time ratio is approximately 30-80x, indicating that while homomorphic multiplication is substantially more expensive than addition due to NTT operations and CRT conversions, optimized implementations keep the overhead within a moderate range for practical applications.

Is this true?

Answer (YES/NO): NO